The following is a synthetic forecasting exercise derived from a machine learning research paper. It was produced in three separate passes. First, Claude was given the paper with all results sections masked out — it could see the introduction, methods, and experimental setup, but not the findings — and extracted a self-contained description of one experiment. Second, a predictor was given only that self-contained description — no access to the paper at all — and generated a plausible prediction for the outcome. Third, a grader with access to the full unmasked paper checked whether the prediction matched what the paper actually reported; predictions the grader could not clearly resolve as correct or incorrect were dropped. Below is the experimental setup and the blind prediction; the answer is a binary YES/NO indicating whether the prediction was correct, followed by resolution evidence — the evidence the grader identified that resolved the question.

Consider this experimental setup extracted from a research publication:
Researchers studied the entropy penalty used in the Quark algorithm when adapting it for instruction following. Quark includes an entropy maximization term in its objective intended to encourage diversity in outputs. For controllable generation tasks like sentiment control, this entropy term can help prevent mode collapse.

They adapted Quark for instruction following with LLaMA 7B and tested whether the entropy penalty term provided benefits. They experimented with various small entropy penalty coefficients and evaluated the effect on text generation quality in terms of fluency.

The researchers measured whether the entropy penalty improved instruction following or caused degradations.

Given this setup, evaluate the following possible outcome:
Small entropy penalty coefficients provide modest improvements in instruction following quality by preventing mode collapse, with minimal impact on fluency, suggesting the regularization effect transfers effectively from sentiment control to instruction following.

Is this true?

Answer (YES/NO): NO